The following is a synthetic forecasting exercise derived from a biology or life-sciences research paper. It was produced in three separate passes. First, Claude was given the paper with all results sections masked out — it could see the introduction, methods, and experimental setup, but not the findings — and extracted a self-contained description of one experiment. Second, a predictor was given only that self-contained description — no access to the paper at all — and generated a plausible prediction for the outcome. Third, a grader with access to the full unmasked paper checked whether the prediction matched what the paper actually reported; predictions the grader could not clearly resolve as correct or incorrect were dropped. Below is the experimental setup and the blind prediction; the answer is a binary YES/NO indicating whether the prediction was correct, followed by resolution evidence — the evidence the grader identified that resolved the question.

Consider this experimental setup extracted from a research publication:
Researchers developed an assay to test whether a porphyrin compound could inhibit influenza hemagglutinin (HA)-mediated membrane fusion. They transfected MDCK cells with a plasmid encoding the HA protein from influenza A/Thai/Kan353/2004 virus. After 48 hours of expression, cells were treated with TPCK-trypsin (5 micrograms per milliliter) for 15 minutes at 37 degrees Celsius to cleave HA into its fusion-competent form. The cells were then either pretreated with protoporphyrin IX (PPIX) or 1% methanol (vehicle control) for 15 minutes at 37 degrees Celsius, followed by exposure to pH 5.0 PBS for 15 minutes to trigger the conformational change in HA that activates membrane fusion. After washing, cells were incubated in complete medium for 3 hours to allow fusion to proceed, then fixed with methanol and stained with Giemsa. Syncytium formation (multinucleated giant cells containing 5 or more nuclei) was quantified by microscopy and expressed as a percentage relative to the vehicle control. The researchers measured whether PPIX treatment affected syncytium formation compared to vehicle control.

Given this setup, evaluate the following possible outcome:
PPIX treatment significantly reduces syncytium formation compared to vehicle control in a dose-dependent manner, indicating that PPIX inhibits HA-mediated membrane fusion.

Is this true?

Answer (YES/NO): YES